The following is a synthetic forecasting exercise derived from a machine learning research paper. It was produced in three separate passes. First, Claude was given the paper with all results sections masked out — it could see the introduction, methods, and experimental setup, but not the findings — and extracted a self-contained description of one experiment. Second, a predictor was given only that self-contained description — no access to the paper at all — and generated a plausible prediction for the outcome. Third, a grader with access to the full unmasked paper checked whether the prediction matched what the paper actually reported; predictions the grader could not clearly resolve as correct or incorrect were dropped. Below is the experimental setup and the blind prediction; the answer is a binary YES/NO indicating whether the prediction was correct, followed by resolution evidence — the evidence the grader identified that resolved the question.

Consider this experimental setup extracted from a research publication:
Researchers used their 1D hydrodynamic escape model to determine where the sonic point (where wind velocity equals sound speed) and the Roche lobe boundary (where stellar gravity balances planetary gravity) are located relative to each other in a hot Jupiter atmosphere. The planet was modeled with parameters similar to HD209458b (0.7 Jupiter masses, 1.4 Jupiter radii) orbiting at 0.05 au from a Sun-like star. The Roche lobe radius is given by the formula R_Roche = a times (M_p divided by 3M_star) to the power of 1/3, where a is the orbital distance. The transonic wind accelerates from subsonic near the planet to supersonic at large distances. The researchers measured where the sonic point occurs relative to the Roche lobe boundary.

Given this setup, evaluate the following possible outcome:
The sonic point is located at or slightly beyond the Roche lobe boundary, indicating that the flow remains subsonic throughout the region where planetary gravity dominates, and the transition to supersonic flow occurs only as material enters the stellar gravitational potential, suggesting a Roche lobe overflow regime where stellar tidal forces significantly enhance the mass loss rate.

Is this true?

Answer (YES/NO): NO